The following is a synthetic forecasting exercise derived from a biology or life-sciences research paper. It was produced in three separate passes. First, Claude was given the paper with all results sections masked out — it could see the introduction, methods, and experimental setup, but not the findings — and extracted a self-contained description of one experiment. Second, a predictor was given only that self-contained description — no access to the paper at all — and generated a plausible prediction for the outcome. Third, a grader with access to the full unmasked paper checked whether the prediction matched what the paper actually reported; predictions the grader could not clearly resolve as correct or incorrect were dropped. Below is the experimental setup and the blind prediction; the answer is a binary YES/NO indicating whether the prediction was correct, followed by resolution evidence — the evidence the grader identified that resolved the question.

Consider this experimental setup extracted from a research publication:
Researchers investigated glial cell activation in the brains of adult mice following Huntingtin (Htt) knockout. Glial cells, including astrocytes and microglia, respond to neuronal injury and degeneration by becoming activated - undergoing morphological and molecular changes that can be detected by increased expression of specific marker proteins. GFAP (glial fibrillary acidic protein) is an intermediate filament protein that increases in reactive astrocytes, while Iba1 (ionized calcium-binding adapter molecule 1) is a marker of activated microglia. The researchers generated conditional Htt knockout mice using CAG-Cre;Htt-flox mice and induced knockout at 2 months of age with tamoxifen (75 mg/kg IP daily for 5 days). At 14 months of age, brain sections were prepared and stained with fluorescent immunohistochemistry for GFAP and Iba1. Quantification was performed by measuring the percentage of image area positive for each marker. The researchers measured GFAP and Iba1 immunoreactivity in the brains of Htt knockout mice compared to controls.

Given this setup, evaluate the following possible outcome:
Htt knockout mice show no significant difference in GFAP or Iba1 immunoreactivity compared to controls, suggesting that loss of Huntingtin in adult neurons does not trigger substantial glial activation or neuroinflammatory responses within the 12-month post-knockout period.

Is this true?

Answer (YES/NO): NO